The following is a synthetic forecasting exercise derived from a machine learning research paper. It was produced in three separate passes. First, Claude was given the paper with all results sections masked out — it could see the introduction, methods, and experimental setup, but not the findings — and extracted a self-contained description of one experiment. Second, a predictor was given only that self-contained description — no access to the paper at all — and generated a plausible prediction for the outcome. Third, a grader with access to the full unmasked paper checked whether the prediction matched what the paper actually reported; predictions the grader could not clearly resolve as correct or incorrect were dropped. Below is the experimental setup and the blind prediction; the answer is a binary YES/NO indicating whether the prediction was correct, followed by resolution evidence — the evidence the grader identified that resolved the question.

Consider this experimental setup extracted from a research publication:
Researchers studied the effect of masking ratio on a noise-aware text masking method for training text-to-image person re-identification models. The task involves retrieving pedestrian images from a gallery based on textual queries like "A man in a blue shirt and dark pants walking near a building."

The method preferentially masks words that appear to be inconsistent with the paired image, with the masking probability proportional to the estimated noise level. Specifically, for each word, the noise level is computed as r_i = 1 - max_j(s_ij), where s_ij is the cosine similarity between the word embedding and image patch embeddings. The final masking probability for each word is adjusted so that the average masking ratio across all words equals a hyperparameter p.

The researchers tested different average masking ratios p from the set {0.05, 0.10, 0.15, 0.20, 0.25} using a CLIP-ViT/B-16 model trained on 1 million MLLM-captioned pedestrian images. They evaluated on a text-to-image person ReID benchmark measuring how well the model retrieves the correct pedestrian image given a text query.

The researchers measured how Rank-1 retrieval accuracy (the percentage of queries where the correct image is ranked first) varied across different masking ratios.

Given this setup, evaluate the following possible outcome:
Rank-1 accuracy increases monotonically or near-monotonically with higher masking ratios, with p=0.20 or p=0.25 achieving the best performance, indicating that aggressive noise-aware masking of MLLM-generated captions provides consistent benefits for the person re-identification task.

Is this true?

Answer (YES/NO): NO